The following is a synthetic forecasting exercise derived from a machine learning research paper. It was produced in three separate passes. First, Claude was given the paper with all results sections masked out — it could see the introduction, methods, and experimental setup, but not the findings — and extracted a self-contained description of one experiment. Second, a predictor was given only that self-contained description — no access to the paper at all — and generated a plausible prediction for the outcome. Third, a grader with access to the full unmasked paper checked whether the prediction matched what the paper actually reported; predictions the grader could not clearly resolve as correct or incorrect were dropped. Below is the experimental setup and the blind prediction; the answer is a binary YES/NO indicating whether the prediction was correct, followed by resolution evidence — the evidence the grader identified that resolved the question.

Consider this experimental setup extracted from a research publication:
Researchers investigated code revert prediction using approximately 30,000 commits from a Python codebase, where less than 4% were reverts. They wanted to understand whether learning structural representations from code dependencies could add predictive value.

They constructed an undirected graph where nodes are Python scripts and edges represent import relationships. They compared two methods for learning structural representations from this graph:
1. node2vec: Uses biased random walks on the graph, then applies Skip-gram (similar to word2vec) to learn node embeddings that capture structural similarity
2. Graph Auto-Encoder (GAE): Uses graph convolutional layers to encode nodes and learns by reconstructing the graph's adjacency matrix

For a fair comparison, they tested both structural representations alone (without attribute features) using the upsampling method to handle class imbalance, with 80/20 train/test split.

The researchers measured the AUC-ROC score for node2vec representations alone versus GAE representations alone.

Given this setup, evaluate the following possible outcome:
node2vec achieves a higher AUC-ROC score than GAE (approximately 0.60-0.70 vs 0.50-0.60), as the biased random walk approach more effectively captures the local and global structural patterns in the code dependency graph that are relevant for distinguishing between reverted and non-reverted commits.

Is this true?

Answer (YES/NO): YES